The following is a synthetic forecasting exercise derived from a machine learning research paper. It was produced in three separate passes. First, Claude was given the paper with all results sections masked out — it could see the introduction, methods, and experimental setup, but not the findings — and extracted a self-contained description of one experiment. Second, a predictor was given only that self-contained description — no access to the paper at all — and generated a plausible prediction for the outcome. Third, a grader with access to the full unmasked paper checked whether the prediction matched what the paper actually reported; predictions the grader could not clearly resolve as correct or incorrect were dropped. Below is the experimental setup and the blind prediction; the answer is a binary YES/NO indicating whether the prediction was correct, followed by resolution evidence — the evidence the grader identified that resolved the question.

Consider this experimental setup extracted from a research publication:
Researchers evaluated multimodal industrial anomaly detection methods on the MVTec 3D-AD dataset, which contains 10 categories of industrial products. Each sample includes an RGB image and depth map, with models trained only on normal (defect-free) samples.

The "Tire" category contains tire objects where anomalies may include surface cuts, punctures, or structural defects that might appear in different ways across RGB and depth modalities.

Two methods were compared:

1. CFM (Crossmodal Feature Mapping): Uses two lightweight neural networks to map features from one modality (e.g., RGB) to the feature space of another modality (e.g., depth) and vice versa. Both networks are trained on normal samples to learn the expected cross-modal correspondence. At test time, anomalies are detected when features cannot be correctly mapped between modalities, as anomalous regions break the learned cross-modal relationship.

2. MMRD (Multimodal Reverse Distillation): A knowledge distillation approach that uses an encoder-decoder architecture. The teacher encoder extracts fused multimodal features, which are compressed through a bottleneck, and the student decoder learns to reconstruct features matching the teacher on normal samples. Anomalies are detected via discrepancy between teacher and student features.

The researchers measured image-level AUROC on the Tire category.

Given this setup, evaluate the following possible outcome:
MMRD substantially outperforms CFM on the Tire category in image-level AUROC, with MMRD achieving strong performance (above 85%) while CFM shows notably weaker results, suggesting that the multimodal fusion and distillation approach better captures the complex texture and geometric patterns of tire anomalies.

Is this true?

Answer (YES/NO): NO